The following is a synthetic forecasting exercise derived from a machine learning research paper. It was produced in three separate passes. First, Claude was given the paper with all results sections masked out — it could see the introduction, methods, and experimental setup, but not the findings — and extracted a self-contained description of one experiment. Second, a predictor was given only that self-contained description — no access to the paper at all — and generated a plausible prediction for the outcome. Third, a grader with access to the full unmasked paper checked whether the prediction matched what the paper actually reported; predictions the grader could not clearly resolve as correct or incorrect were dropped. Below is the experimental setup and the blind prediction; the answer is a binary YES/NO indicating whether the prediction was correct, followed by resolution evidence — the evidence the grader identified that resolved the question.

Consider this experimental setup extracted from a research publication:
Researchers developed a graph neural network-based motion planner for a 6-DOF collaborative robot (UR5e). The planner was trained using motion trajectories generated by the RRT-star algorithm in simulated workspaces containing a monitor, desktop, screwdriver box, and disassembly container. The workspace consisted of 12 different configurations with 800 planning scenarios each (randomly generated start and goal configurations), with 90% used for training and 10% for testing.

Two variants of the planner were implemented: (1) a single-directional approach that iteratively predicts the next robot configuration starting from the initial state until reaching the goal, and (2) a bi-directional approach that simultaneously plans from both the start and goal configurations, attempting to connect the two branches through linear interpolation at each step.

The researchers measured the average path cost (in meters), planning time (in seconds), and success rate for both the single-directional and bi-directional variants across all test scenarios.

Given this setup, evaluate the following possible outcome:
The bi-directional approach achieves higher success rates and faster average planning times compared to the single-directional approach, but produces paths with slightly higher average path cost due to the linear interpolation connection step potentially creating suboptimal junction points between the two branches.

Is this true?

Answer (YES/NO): NO